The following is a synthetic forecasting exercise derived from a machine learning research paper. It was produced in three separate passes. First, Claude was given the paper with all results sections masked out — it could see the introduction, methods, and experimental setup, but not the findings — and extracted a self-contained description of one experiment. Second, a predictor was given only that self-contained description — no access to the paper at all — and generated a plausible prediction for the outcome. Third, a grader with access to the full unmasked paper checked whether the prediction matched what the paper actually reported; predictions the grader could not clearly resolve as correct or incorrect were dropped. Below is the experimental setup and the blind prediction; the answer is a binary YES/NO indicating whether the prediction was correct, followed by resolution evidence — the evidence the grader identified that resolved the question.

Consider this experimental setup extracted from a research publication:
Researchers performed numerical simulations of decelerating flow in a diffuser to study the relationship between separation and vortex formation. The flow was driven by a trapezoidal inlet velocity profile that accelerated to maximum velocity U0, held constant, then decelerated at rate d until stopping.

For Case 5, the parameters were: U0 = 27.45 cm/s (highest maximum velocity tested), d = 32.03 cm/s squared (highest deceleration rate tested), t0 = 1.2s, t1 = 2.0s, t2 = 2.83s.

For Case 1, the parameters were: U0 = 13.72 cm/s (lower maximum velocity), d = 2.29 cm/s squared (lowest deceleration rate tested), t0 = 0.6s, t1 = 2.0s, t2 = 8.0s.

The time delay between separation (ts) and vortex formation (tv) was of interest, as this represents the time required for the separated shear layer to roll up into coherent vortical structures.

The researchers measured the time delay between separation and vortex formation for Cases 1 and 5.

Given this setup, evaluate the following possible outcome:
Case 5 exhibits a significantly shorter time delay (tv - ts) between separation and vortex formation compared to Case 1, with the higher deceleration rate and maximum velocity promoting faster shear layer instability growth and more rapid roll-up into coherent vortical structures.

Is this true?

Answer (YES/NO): YES